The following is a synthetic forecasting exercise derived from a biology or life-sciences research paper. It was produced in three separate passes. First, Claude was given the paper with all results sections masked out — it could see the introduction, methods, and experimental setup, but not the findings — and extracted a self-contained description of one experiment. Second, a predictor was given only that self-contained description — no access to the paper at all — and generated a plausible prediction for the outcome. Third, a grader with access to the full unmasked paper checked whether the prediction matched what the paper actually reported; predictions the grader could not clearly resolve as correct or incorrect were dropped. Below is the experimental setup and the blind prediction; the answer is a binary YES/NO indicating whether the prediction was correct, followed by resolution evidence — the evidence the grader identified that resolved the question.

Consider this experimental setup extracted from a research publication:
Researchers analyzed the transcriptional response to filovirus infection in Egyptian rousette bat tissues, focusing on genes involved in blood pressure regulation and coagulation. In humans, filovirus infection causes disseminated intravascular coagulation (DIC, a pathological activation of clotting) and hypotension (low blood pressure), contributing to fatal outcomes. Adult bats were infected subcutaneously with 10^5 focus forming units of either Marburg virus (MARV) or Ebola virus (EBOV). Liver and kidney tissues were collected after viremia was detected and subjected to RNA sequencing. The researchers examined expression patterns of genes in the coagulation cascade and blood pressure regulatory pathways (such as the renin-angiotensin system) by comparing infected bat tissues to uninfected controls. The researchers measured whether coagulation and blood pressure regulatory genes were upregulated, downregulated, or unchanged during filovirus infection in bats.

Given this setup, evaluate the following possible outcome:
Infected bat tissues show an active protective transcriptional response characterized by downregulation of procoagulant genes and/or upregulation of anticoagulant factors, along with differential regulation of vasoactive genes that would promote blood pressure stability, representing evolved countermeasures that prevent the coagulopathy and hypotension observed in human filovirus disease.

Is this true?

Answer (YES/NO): NO